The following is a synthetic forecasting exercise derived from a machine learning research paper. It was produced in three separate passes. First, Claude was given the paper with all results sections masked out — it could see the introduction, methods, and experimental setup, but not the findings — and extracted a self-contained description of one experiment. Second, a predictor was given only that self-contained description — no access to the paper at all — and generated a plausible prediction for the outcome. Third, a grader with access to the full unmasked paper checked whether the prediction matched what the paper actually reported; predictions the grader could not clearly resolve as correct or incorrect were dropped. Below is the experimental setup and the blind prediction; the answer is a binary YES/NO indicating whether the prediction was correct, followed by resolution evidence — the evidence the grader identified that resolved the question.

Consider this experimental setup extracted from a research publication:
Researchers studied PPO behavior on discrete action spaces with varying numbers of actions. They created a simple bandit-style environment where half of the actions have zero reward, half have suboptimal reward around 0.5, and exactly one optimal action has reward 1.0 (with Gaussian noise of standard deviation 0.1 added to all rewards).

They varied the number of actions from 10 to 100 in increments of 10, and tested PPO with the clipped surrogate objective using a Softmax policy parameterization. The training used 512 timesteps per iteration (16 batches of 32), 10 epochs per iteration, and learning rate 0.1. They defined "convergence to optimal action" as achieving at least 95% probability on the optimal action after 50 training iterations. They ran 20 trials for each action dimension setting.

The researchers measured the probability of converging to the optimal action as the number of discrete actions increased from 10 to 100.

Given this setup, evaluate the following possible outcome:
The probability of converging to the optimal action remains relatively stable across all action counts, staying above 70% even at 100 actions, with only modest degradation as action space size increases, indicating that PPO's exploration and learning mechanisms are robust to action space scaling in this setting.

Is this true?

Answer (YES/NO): NO